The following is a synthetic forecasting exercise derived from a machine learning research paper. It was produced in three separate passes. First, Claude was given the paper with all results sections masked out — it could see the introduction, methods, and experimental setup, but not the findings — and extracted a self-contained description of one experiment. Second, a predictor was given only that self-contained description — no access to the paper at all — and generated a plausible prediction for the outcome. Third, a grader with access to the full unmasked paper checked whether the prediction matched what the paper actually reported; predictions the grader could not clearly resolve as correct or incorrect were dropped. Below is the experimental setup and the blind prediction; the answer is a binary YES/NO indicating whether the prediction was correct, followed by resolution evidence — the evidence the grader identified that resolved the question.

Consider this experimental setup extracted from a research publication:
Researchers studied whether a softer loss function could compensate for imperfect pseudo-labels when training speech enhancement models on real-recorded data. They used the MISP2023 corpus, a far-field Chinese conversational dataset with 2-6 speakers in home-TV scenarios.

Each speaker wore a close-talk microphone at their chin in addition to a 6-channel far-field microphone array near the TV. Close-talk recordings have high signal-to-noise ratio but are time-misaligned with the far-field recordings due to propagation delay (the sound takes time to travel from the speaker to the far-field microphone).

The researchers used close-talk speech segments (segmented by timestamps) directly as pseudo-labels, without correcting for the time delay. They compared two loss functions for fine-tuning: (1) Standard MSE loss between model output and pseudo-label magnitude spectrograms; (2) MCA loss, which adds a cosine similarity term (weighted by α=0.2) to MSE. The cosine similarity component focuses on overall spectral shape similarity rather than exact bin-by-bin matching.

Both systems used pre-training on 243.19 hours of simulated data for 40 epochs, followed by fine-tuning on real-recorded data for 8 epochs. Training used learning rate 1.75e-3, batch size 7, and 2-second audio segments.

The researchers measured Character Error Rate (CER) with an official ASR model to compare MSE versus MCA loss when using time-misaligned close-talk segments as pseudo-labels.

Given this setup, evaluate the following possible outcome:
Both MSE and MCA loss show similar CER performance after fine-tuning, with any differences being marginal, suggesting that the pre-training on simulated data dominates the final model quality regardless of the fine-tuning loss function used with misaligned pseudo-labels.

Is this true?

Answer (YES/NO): NO